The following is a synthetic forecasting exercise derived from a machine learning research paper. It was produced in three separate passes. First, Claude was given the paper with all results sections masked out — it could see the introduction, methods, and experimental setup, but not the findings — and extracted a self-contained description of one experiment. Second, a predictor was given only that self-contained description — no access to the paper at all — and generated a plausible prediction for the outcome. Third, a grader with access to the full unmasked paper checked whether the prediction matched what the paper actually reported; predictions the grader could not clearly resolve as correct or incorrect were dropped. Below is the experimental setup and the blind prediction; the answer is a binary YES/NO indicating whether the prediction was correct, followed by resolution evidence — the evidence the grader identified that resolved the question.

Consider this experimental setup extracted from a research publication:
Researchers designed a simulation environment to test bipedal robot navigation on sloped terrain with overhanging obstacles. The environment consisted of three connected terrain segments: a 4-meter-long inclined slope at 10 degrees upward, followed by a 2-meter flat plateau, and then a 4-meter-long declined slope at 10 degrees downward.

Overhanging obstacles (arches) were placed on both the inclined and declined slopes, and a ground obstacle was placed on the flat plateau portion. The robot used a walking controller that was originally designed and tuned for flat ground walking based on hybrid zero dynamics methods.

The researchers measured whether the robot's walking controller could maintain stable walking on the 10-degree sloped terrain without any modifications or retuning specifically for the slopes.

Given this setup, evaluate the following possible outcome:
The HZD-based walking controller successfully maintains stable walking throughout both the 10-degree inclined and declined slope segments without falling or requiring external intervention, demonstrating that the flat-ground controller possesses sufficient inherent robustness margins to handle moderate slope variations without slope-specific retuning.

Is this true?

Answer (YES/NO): YES